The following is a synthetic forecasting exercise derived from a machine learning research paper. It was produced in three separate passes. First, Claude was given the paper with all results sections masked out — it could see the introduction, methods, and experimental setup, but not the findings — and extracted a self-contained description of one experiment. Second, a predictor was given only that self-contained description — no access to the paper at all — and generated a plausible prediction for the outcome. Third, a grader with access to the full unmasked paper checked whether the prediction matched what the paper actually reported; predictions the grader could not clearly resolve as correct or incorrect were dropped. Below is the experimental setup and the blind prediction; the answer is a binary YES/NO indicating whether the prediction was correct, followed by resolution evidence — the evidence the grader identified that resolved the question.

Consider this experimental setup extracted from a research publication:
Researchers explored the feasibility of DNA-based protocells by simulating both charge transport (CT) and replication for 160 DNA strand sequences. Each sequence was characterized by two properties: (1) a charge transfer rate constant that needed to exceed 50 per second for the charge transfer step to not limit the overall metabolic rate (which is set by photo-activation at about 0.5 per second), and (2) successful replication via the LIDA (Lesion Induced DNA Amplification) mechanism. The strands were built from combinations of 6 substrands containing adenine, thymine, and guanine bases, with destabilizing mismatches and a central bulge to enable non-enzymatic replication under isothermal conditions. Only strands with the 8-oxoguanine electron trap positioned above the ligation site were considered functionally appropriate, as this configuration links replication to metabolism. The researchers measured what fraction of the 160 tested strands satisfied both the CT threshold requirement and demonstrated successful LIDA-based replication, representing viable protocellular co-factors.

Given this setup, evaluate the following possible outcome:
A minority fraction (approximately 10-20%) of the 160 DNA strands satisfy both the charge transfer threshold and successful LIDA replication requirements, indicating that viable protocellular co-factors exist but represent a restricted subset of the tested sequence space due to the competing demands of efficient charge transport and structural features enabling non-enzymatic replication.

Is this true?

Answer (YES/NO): NO